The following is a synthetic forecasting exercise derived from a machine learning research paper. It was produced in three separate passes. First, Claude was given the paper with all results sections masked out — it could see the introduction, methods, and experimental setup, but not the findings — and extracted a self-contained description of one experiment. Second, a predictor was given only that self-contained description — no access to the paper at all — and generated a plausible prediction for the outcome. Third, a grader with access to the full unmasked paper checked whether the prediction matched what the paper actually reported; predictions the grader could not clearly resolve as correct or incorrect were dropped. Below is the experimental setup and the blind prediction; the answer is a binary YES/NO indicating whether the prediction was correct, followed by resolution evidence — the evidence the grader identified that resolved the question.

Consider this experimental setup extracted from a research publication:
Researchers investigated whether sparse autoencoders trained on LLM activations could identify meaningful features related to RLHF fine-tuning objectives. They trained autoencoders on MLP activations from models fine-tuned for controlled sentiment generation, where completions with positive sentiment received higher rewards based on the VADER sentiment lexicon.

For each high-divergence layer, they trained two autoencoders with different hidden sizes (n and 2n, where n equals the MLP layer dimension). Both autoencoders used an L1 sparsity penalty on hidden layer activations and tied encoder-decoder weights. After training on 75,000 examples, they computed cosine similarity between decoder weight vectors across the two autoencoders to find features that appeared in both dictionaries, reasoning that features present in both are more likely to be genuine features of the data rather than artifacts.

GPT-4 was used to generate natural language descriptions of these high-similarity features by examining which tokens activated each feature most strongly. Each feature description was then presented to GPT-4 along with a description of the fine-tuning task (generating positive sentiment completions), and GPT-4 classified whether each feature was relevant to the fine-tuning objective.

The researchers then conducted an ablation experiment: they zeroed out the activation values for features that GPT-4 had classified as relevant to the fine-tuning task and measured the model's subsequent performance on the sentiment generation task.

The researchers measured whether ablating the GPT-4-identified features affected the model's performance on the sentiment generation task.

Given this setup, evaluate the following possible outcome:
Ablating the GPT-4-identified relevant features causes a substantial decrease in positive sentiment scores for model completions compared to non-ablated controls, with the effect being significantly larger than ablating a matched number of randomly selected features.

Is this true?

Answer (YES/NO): NO